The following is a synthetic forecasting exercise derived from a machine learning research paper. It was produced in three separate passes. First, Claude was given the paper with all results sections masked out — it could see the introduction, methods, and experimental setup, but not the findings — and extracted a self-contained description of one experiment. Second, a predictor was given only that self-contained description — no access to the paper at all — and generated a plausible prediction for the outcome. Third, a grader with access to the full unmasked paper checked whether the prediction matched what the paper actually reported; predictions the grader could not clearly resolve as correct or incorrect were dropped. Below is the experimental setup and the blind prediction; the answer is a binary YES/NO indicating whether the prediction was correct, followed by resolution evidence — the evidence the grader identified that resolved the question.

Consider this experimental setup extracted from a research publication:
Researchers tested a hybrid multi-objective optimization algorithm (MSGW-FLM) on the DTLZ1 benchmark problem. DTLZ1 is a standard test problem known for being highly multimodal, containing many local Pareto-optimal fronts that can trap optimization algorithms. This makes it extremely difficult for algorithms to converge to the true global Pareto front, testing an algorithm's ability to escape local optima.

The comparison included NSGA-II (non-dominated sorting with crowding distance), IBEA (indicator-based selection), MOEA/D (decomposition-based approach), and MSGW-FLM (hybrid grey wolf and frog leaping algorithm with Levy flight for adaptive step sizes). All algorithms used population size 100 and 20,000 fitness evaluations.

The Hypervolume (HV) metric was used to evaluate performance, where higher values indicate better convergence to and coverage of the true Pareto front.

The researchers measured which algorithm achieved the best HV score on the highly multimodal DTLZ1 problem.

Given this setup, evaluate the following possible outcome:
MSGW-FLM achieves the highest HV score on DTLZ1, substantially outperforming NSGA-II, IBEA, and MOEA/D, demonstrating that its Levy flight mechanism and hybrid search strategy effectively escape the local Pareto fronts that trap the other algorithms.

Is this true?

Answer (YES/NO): NO